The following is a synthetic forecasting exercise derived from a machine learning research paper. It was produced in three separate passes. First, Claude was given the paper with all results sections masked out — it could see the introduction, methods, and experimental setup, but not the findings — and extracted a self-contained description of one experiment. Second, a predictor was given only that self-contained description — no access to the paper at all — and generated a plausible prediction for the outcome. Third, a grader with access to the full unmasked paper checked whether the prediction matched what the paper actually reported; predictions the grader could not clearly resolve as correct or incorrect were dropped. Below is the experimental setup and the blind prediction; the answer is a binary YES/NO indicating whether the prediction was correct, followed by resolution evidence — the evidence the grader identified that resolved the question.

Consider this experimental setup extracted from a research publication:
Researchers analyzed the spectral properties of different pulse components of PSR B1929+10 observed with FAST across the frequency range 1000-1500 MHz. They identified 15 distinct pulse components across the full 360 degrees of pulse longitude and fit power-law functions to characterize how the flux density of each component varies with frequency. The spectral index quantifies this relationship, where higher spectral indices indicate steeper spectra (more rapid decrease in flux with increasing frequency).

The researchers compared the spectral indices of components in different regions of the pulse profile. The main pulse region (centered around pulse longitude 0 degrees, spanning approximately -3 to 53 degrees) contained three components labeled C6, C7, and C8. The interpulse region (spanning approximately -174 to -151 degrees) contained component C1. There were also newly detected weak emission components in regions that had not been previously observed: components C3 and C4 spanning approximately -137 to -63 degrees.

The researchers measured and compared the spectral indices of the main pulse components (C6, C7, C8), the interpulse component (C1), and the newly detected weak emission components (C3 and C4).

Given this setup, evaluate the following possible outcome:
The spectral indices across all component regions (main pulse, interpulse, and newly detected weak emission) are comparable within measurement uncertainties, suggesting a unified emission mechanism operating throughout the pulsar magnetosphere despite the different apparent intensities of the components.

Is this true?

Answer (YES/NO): NO